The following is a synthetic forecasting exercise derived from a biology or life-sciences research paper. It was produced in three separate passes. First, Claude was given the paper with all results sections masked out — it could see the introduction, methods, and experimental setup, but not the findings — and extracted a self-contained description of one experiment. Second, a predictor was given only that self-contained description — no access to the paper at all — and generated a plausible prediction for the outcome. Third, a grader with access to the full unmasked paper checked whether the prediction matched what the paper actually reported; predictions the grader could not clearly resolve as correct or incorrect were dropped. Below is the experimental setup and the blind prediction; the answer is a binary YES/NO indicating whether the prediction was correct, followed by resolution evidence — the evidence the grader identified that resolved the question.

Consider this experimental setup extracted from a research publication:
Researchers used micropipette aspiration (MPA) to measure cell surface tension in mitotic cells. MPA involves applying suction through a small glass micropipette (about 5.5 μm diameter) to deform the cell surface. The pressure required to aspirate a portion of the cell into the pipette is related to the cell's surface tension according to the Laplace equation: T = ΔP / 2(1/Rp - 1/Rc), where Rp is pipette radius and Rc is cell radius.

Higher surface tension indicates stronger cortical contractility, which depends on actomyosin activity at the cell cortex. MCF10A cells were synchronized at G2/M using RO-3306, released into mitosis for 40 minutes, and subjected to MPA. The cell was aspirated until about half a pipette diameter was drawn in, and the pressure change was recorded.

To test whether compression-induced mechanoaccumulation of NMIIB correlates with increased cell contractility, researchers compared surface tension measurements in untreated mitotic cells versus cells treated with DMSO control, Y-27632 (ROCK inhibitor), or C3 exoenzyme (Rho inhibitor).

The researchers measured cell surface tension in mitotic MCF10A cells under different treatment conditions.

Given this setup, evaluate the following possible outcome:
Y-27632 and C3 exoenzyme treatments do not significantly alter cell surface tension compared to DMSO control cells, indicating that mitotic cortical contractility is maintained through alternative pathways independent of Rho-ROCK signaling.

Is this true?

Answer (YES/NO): NO